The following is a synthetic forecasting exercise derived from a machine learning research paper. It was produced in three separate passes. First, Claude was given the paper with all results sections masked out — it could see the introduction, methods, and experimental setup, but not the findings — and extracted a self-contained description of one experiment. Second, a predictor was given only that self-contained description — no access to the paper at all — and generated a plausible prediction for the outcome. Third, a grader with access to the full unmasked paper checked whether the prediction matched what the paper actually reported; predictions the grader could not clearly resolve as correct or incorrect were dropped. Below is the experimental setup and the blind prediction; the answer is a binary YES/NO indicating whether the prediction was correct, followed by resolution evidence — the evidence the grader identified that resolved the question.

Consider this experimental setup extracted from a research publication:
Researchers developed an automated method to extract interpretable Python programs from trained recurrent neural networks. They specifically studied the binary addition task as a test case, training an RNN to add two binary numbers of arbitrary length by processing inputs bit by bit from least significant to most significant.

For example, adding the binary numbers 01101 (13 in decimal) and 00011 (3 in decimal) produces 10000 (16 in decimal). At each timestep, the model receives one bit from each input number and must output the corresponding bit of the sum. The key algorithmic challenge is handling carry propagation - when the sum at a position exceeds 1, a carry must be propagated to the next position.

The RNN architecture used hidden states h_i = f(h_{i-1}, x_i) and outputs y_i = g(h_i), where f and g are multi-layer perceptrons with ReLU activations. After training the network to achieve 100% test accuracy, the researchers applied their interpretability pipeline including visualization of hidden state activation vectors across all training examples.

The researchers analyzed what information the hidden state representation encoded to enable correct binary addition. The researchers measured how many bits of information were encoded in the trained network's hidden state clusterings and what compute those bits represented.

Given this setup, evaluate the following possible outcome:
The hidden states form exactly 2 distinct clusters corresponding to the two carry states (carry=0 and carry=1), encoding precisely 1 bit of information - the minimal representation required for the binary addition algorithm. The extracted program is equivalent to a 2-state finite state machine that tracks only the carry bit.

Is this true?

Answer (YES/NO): NO